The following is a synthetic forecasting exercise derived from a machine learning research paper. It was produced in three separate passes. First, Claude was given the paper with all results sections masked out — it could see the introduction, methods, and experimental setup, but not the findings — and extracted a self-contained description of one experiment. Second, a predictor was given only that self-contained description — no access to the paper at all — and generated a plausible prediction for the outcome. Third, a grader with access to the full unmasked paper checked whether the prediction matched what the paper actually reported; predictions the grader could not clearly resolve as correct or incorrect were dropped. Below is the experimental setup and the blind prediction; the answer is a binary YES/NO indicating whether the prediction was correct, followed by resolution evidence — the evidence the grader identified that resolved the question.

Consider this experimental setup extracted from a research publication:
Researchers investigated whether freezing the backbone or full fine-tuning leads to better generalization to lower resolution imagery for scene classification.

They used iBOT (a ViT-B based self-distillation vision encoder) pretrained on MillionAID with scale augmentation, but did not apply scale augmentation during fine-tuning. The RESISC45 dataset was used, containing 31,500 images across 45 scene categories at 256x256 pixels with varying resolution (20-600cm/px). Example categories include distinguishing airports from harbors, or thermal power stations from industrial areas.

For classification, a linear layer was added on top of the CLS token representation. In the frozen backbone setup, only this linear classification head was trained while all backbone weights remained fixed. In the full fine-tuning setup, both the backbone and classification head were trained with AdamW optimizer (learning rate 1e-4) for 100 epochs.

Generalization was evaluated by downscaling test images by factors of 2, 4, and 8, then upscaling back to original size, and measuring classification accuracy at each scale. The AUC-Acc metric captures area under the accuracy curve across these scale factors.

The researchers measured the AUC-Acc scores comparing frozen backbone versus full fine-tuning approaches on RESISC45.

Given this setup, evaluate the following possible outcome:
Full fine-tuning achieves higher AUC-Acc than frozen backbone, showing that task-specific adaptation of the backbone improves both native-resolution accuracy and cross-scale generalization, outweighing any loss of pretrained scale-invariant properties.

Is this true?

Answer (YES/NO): NO